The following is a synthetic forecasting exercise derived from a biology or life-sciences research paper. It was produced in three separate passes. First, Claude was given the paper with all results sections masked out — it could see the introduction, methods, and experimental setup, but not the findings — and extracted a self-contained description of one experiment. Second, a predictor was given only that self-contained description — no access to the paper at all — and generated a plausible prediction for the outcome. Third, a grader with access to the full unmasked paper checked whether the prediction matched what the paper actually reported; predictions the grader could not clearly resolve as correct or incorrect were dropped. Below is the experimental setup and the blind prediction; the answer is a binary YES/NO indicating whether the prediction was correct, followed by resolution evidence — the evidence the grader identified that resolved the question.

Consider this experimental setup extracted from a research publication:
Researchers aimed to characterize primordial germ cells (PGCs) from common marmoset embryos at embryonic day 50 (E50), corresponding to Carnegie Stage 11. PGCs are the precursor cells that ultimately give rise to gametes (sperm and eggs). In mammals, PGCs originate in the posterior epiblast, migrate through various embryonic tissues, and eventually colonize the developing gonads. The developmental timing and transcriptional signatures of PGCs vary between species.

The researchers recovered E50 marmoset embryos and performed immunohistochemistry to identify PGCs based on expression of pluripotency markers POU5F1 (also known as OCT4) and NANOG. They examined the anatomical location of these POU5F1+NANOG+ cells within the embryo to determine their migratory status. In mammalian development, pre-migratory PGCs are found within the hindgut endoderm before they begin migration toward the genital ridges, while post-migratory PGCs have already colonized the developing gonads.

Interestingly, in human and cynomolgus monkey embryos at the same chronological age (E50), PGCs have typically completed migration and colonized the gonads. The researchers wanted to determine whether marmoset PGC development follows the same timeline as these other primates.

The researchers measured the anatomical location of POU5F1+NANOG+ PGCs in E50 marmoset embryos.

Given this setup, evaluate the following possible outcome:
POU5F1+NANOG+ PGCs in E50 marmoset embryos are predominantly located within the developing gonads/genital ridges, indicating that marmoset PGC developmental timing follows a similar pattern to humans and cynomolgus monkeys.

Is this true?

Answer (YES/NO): NO